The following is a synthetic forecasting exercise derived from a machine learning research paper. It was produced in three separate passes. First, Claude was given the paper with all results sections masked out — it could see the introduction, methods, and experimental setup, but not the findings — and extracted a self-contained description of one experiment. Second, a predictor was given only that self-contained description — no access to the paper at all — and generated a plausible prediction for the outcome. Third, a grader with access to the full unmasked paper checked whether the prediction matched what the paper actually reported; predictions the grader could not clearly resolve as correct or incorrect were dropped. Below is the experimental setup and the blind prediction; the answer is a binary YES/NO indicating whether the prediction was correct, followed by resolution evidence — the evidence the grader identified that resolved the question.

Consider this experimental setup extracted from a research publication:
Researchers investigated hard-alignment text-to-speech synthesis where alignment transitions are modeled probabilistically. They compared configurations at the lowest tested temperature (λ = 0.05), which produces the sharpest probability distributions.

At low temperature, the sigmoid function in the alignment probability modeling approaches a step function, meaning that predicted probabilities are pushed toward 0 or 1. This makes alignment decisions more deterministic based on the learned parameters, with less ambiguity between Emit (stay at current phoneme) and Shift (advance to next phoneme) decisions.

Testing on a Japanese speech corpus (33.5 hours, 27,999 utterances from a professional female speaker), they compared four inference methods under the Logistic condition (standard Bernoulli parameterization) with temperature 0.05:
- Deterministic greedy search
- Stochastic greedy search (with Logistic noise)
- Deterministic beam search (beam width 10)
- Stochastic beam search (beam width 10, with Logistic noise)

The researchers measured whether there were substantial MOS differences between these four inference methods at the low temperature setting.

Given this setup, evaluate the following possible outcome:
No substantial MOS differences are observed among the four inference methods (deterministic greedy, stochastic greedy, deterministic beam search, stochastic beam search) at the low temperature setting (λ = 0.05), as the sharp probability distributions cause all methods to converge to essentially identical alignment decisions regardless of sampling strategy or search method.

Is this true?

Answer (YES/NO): NO